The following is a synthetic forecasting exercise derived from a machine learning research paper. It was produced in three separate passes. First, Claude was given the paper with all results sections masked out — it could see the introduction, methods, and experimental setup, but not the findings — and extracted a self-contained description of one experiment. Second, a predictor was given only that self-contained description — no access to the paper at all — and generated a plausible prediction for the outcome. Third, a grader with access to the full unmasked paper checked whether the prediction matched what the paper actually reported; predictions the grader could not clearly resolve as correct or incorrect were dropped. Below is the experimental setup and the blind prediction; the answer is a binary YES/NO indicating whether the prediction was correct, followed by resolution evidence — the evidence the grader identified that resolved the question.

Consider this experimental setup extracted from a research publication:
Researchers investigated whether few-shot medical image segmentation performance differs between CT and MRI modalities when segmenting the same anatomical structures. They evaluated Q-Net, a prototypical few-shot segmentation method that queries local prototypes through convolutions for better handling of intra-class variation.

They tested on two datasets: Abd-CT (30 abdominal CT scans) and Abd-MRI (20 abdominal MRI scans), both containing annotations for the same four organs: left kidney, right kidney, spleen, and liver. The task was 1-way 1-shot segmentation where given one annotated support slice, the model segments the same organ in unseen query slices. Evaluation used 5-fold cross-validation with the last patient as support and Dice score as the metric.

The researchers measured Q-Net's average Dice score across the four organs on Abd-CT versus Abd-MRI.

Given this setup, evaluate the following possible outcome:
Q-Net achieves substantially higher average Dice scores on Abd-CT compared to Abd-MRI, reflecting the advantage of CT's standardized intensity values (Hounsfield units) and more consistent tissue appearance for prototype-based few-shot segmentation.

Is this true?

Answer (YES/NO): NO